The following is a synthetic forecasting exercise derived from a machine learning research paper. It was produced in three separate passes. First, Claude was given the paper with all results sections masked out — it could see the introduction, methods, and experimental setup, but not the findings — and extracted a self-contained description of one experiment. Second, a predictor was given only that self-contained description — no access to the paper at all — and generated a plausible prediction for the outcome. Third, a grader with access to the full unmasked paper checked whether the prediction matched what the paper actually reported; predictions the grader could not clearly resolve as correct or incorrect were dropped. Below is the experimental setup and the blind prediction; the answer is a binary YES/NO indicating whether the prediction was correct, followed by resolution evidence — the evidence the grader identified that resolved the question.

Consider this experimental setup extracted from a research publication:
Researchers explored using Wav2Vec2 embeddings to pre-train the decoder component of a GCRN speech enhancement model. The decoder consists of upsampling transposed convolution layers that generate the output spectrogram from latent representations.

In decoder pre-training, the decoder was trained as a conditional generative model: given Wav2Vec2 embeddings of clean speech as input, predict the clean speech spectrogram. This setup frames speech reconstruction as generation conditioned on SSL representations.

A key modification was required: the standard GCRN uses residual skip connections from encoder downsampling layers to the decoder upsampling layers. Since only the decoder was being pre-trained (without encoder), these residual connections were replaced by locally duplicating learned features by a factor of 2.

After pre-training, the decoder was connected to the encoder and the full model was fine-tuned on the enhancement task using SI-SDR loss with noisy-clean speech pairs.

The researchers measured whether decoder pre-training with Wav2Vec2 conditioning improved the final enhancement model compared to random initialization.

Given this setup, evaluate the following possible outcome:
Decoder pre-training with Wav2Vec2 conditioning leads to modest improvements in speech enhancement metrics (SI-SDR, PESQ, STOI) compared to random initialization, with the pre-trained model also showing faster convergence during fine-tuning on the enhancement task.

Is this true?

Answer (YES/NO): NO